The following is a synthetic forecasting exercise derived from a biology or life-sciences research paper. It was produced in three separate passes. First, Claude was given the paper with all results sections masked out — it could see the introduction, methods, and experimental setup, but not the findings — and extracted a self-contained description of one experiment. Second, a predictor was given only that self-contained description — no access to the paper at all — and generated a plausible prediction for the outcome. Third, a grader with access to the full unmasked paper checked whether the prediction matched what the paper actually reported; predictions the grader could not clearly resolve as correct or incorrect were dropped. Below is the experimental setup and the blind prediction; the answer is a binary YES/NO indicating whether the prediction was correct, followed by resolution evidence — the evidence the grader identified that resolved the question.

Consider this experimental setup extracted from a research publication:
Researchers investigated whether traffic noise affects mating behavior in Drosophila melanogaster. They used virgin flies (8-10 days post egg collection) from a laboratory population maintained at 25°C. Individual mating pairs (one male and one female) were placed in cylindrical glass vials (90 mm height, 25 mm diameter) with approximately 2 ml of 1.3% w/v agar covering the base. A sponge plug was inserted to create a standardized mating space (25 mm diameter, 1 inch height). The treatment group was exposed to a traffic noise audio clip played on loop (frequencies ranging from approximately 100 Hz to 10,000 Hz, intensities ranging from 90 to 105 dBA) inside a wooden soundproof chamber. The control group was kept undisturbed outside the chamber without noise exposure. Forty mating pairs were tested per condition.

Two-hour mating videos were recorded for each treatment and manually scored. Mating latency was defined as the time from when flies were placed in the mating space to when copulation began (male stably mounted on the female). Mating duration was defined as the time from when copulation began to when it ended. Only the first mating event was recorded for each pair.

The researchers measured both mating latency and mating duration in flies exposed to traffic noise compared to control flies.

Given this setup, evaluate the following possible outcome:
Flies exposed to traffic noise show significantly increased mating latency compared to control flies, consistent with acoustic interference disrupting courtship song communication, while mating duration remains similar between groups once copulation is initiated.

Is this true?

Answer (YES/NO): YES